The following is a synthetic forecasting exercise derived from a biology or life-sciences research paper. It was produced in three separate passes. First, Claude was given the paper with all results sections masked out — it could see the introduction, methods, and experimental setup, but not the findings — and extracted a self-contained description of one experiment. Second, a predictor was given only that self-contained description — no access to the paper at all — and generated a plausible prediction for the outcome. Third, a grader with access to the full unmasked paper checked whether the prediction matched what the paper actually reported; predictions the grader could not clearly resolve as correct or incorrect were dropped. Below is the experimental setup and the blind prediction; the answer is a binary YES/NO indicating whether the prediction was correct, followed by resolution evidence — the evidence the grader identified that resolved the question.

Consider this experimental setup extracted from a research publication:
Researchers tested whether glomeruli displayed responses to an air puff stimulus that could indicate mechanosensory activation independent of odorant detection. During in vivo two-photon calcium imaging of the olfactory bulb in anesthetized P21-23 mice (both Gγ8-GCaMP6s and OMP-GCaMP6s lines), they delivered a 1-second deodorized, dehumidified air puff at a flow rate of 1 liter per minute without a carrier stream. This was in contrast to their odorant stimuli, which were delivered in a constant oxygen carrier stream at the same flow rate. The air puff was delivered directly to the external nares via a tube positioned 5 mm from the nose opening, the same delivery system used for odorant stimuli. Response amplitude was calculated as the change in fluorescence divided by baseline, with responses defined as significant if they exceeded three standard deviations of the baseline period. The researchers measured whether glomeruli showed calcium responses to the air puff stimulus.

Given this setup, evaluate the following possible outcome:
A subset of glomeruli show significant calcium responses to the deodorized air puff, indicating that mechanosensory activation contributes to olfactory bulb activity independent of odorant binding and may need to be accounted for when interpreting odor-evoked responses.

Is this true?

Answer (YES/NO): YES